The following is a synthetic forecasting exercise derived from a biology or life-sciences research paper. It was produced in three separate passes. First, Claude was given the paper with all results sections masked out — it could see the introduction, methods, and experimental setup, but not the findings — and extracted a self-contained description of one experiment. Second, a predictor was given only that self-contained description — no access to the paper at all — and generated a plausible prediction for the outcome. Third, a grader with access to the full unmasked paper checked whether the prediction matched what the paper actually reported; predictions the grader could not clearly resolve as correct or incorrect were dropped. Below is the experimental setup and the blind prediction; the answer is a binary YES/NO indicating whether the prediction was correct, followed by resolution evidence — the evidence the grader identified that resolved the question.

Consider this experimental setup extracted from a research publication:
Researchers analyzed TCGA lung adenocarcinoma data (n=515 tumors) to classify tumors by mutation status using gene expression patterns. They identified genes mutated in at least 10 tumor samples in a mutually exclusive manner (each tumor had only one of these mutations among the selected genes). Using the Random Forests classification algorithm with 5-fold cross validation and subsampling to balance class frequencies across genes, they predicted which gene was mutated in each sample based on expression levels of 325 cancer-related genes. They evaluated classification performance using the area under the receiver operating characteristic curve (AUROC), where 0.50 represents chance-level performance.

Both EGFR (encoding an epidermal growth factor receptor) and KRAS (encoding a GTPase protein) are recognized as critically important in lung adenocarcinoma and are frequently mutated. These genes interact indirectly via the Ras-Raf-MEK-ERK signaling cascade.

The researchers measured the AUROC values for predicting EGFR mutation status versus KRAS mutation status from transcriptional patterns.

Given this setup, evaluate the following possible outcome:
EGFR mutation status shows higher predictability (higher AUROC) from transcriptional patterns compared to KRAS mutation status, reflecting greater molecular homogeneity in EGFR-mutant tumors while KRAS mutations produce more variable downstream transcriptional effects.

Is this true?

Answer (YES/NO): YES